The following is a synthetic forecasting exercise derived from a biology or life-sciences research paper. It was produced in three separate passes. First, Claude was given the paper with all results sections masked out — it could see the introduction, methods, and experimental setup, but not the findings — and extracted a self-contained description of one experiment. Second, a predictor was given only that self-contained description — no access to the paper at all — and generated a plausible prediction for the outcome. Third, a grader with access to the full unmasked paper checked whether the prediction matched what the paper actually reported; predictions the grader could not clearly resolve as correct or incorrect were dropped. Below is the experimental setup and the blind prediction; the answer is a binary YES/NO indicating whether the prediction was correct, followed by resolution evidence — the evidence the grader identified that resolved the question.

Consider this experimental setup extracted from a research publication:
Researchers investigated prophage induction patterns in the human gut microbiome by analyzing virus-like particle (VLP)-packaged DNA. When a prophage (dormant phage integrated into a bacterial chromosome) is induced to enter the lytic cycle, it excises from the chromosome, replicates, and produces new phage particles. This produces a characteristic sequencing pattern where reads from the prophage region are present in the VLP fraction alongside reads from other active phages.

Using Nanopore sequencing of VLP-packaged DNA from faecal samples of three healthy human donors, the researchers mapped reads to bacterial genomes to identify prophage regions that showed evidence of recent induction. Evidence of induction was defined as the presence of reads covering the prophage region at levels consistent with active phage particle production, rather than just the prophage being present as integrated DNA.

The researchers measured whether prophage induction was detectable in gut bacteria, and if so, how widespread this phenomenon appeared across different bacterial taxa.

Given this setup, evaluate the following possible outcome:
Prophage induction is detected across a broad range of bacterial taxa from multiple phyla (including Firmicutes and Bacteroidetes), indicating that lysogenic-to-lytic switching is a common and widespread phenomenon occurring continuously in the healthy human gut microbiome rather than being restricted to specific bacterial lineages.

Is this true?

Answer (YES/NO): YES